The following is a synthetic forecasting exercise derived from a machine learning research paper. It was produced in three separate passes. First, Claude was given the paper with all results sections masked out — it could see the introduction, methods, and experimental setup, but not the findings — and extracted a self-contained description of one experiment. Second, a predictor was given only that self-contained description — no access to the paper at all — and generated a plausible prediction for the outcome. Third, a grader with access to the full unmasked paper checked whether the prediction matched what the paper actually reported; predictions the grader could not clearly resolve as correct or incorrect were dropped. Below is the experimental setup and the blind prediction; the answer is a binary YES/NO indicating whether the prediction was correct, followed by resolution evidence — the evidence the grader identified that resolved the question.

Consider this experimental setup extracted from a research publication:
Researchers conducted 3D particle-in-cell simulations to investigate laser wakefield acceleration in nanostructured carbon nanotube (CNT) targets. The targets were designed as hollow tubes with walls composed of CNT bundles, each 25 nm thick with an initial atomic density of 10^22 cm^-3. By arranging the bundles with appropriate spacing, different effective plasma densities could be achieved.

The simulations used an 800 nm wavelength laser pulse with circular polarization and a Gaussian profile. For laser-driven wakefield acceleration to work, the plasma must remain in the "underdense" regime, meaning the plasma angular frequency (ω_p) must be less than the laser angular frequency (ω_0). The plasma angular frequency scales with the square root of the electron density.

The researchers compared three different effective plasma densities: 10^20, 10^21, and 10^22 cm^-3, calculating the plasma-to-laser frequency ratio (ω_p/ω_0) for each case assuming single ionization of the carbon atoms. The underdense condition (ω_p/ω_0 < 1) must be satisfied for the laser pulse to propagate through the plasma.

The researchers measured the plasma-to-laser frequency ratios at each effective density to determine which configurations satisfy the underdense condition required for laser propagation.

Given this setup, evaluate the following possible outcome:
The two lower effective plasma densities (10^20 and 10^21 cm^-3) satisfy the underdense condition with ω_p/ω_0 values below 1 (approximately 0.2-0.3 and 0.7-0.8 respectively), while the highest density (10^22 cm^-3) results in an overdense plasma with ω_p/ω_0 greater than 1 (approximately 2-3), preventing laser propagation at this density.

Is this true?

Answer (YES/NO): YES